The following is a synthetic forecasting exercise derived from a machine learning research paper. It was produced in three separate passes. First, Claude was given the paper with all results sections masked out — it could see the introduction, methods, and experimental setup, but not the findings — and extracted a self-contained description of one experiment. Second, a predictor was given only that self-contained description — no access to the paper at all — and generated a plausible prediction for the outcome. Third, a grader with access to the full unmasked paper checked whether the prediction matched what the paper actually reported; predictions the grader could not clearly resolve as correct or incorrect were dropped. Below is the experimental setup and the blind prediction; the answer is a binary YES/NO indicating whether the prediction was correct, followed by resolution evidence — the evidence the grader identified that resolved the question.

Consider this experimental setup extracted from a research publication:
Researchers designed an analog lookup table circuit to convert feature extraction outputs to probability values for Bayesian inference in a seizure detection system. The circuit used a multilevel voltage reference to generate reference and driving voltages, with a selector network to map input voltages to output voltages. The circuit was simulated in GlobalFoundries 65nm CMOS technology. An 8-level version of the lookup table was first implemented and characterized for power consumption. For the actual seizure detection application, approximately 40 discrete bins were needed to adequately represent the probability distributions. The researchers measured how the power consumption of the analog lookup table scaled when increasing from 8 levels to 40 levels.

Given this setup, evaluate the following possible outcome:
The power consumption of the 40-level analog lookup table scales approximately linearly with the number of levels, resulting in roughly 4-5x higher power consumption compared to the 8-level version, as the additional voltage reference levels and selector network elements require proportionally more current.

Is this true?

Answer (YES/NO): YES